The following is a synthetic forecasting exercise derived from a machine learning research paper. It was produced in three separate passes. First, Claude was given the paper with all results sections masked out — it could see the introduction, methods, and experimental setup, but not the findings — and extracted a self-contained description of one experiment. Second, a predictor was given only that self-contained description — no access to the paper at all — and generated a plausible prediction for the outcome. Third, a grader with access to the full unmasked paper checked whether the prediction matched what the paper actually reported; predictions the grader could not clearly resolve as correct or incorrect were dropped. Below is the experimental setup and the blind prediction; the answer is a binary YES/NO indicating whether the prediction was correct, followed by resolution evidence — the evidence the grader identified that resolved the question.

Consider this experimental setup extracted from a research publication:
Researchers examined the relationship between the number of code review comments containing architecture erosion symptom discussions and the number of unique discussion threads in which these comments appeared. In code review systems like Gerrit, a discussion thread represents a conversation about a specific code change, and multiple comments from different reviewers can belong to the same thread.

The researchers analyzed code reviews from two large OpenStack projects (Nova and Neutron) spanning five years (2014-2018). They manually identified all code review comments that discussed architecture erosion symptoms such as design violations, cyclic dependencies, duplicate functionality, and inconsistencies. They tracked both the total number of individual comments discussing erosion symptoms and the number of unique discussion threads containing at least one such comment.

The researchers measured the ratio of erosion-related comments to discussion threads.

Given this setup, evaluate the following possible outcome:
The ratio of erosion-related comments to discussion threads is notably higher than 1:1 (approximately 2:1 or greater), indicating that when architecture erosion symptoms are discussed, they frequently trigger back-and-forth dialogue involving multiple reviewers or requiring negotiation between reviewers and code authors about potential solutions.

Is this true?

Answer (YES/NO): NO